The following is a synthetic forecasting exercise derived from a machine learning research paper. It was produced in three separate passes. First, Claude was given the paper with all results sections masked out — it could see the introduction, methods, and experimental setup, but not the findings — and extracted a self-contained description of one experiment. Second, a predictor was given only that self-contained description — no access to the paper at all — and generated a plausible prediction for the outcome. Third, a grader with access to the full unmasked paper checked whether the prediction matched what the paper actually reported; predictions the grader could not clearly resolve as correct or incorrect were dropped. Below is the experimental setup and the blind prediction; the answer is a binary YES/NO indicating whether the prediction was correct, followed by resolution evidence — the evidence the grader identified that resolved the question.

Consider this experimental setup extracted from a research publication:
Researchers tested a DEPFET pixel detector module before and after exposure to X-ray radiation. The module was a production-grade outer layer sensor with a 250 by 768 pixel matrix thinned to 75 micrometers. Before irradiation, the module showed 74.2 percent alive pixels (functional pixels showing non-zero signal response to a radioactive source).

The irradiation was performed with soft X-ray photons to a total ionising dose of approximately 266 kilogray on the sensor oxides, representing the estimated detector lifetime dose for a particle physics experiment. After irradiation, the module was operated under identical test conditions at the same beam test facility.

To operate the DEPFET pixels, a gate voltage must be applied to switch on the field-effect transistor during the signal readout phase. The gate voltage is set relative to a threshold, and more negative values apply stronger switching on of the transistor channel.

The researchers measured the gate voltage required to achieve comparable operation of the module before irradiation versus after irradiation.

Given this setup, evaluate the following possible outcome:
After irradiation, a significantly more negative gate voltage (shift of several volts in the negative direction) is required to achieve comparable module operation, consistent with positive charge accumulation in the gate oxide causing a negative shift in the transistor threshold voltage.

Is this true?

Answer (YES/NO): YES